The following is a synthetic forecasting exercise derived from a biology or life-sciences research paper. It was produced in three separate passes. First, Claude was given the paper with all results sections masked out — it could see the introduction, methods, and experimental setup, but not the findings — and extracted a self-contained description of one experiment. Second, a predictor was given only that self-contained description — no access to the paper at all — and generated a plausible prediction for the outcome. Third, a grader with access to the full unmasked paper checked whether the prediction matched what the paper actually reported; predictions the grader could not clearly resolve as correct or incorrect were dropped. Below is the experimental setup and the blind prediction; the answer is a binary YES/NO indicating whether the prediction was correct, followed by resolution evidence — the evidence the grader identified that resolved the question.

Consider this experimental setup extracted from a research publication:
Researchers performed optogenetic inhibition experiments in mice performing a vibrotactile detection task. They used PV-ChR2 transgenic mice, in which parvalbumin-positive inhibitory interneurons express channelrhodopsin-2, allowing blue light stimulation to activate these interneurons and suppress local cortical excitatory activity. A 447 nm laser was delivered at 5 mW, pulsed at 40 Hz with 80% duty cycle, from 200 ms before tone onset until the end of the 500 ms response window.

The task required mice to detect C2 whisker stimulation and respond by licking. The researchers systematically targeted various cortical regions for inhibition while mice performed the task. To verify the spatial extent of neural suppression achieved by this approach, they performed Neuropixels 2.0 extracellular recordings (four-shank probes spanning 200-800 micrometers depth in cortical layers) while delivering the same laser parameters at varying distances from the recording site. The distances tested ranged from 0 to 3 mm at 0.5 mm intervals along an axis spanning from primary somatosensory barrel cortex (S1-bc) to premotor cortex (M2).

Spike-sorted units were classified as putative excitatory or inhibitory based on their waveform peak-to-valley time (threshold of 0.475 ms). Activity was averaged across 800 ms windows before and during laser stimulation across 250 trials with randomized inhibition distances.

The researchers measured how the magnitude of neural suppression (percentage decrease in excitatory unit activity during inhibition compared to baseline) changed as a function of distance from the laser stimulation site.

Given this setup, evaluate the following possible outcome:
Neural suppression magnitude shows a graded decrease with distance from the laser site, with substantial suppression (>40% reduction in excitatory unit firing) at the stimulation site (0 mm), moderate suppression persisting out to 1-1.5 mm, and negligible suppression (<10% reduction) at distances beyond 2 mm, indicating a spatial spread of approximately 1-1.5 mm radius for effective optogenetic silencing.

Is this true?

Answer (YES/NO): YES